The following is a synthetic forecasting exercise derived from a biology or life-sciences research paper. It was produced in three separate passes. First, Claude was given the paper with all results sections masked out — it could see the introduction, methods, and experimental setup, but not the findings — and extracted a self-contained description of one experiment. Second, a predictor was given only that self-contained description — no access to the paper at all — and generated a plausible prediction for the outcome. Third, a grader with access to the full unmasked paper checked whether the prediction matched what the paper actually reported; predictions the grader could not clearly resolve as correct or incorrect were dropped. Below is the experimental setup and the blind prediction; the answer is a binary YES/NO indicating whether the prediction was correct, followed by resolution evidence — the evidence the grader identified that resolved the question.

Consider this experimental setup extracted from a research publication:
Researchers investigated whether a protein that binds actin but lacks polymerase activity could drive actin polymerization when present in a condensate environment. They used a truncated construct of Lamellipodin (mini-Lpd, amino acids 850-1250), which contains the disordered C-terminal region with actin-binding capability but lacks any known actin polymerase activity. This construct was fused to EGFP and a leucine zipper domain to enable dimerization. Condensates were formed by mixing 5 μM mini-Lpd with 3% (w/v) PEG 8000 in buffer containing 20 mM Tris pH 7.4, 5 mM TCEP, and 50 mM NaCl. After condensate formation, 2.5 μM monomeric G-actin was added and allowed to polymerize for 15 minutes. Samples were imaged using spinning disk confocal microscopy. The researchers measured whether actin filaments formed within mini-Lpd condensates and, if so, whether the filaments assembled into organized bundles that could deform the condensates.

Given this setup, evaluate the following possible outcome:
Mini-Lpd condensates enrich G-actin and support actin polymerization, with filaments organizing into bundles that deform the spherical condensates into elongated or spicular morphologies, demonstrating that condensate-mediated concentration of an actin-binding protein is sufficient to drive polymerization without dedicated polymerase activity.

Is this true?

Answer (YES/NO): YES